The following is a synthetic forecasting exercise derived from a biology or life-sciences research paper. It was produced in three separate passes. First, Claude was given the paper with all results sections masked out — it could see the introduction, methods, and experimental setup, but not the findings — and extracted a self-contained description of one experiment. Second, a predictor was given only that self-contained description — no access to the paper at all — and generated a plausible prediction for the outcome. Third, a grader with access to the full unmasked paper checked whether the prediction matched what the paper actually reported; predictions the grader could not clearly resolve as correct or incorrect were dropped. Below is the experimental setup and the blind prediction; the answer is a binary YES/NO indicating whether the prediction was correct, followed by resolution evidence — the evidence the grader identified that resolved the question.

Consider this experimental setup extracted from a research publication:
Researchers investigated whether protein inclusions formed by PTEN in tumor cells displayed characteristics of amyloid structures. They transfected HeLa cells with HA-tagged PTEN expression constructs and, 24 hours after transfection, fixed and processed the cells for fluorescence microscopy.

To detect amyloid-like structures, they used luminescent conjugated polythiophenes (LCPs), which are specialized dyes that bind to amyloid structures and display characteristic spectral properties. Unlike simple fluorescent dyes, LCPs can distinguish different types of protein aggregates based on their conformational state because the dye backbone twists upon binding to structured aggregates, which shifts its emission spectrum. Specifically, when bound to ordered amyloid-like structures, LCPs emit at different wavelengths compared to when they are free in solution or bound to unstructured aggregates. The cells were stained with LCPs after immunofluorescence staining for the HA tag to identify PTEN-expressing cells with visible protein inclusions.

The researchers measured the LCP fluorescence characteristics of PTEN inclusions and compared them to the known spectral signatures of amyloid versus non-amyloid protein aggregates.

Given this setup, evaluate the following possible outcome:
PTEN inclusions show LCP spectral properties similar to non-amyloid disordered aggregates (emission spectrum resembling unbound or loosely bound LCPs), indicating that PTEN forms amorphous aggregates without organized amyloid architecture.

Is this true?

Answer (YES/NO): NO